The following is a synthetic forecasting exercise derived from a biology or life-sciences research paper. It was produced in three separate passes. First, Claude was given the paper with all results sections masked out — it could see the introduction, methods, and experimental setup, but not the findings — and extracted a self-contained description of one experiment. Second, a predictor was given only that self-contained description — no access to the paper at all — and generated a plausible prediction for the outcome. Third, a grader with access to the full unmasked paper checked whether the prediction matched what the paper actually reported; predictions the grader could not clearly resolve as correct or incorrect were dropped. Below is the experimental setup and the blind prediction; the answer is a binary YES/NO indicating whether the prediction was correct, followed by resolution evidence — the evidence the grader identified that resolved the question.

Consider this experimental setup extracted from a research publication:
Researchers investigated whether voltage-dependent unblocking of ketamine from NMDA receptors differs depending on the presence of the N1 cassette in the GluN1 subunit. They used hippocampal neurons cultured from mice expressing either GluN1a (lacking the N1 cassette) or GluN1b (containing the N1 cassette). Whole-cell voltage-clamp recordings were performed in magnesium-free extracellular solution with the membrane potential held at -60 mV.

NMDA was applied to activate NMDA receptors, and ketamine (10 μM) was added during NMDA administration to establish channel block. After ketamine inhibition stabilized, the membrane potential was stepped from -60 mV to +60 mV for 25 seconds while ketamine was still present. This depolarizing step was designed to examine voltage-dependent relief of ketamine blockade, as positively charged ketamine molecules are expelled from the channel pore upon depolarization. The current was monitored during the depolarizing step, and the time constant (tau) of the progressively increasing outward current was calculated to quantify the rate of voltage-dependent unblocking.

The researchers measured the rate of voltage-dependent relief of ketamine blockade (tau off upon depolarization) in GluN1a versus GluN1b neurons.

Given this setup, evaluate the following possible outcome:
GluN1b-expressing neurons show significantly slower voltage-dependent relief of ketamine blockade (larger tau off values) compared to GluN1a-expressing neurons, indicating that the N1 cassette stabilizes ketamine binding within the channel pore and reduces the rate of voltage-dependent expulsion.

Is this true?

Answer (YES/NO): NO